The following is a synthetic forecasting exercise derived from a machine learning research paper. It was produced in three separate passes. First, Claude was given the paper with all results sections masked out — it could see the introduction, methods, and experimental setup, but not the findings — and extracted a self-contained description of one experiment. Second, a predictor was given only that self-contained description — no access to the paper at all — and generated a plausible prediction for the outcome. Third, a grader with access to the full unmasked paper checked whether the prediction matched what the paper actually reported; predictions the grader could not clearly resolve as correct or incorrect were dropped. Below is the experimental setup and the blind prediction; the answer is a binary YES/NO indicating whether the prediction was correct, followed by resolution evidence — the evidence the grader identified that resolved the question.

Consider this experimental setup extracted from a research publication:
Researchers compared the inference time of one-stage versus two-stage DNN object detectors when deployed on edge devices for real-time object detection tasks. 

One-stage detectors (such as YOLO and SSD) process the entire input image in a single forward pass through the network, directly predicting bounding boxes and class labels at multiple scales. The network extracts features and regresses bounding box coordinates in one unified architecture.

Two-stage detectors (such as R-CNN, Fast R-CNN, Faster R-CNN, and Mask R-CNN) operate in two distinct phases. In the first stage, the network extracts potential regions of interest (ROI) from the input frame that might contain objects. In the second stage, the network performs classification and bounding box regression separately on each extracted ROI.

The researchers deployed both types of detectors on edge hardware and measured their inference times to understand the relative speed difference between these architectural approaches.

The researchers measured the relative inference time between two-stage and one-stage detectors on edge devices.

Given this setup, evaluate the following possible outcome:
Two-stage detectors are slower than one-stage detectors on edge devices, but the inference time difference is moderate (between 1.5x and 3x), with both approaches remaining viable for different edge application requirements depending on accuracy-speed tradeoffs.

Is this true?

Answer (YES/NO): NO